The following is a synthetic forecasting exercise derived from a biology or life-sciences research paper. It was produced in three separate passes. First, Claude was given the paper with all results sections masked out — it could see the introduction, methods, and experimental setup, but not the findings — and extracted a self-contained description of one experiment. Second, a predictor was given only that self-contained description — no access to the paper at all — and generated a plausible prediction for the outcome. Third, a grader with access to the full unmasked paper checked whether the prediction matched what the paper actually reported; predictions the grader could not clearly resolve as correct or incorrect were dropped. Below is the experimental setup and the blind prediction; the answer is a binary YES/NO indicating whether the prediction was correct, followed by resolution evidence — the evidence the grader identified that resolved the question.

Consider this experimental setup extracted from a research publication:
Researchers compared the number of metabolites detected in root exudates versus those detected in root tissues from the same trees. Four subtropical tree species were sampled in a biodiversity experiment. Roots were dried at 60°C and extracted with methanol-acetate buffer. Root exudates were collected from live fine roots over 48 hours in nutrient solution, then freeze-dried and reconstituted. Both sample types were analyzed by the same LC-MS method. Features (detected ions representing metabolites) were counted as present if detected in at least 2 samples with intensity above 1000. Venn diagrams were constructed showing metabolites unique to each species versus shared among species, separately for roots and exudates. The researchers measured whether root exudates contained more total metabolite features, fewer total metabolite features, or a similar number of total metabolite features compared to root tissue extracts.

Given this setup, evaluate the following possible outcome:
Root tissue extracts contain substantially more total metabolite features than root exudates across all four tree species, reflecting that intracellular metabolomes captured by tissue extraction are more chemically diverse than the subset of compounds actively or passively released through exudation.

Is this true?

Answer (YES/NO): NO